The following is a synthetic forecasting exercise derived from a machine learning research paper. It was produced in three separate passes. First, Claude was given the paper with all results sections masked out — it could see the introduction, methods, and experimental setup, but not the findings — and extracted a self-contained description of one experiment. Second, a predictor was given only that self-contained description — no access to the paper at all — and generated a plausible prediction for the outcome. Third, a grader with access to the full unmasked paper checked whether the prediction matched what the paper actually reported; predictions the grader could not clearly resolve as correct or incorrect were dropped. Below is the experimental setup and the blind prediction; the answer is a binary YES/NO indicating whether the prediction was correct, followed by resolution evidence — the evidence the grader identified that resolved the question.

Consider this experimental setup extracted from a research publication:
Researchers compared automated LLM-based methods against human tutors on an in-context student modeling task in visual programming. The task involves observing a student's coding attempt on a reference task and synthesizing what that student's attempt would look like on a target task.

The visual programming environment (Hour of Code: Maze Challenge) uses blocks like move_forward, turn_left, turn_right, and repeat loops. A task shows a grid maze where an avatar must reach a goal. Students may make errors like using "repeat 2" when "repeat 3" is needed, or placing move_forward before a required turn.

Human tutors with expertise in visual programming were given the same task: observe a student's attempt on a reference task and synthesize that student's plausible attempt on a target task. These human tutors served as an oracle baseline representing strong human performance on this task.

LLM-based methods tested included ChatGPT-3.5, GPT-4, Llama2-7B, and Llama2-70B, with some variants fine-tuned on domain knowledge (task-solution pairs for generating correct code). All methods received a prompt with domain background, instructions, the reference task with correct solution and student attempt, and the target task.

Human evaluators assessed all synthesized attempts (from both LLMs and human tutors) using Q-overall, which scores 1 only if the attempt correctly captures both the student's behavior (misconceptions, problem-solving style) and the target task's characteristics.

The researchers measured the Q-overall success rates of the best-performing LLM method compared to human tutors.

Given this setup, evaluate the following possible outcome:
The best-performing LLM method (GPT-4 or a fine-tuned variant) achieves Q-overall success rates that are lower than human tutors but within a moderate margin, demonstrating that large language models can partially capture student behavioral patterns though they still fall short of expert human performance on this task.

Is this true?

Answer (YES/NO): YES